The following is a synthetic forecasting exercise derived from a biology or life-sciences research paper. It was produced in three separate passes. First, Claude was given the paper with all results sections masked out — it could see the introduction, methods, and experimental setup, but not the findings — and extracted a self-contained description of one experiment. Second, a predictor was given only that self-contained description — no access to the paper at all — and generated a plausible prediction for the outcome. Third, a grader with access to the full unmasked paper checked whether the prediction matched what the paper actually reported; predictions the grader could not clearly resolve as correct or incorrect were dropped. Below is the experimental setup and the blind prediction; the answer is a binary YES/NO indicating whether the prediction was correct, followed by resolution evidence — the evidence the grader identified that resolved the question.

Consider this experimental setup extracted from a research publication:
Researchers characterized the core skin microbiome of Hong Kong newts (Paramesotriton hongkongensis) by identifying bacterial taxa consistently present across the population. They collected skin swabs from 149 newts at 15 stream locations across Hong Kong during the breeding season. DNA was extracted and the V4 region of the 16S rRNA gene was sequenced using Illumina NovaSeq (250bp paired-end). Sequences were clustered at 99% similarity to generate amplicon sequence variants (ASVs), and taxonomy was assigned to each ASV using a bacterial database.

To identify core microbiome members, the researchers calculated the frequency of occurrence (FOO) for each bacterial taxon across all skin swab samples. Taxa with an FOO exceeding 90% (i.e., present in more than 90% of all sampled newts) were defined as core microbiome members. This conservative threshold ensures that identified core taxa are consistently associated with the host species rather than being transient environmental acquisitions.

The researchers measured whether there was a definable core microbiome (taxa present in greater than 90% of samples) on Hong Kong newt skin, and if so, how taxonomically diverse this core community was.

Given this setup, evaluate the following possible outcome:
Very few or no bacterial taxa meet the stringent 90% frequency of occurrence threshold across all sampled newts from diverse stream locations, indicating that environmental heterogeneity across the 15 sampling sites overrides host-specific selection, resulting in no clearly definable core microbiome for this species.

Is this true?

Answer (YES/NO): NO